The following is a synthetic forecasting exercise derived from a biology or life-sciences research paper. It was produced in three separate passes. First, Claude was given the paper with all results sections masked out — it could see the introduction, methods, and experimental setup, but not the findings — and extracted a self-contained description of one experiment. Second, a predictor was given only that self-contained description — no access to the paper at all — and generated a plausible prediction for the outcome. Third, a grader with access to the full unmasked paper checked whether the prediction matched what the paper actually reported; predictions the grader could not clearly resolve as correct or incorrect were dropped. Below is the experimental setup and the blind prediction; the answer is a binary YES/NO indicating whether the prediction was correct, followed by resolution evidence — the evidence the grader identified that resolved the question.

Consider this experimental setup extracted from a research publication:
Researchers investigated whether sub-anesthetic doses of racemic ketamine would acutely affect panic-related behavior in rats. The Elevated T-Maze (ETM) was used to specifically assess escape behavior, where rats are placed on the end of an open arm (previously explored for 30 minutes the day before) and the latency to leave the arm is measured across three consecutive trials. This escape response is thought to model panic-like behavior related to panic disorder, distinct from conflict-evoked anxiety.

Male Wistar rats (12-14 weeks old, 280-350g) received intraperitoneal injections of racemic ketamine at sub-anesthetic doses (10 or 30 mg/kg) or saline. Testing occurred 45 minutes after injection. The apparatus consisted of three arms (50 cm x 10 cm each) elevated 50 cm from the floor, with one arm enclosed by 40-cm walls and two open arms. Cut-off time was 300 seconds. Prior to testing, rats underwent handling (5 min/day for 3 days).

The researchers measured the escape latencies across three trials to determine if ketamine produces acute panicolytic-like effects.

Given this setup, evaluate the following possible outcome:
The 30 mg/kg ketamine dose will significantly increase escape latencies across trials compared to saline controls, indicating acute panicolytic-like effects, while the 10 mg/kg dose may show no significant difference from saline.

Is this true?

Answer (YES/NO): NO